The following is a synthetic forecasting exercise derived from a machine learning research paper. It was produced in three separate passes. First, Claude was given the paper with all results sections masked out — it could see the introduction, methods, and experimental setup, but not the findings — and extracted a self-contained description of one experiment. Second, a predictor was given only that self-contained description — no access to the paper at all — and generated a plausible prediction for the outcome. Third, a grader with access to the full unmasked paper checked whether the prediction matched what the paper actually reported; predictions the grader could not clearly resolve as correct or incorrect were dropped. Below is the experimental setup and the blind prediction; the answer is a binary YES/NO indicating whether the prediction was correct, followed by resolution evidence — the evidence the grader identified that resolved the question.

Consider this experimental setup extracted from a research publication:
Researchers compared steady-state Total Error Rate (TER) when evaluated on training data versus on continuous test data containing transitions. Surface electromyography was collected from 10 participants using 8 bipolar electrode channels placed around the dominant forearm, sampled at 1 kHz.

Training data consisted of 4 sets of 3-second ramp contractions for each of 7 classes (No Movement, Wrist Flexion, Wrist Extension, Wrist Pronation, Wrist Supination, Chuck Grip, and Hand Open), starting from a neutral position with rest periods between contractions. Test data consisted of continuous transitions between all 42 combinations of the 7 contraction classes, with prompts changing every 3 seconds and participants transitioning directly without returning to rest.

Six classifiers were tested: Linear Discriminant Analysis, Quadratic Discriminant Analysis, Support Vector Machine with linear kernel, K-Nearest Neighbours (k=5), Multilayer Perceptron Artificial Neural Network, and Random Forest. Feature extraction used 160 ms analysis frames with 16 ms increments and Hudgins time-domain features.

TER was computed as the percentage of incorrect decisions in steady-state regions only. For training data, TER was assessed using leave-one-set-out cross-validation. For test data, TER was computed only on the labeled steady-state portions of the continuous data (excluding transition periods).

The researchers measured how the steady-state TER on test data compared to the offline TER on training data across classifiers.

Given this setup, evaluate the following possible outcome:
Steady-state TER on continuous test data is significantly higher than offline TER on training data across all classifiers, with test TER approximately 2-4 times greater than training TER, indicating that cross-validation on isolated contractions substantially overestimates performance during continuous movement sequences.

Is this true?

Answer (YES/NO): NO